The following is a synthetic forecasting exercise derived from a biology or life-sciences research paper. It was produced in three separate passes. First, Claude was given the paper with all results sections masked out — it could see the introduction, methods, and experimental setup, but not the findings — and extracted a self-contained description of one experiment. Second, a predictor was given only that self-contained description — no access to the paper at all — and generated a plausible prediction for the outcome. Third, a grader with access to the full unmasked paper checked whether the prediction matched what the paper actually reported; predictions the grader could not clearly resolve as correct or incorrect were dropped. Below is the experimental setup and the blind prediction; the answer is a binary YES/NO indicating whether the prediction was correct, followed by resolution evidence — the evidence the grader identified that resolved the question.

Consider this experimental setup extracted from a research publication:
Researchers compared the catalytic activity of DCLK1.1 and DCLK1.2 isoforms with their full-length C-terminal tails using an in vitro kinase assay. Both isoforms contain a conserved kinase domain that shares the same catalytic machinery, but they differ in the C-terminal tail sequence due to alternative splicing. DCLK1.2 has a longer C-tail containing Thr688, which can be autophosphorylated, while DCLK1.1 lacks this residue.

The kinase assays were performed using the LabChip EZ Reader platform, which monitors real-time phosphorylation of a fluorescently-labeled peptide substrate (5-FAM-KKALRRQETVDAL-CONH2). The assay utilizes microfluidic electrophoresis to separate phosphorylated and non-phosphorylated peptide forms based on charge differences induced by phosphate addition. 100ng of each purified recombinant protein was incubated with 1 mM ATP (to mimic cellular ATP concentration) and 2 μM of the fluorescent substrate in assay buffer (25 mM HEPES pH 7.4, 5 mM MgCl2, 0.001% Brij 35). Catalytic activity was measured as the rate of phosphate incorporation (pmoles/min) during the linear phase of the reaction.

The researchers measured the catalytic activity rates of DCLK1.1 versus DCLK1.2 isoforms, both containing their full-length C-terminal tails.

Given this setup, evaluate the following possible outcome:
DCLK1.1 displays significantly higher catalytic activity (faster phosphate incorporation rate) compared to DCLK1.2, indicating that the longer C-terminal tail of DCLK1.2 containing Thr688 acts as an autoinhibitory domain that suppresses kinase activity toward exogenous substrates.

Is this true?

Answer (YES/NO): YES